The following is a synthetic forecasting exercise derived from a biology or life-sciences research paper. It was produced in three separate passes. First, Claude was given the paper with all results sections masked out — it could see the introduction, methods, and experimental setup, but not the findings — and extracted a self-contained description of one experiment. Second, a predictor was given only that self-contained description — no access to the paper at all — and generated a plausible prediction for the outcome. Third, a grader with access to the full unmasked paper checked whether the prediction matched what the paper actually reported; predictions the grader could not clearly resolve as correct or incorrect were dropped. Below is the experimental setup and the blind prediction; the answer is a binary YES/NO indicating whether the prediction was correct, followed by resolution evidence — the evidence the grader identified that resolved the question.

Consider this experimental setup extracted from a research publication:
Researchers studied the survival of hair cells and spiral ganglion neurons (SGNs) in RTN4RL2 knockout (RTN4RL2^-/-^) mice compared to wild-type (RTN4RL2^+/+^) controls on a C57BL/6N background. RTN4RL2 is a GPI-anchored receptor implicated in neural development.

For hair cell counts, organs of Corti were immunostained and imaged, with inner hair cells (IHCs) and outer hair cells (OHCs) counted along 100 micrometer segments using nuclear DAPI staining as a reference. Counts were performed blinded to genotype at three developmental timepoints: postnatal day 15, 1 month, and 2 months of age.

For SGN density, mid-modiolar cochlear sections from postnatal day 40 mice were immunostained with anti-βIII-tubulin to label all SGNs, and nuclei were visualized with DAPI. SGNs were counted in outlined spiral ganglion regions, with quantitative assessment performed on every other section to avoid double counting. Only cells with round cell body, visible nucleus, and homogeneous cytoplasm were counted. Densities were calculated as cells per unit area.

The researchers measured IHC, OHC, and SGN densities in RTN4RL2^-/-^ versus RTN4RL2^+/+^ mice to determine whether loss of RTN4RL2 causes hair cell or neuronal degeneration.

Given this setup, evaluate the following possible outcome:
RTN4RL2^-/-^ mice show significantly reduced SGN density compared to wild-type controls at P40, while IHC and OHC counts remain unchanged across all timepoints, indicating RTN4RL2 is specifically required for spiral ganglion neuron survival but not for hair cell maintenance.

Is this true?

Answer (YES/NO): NO